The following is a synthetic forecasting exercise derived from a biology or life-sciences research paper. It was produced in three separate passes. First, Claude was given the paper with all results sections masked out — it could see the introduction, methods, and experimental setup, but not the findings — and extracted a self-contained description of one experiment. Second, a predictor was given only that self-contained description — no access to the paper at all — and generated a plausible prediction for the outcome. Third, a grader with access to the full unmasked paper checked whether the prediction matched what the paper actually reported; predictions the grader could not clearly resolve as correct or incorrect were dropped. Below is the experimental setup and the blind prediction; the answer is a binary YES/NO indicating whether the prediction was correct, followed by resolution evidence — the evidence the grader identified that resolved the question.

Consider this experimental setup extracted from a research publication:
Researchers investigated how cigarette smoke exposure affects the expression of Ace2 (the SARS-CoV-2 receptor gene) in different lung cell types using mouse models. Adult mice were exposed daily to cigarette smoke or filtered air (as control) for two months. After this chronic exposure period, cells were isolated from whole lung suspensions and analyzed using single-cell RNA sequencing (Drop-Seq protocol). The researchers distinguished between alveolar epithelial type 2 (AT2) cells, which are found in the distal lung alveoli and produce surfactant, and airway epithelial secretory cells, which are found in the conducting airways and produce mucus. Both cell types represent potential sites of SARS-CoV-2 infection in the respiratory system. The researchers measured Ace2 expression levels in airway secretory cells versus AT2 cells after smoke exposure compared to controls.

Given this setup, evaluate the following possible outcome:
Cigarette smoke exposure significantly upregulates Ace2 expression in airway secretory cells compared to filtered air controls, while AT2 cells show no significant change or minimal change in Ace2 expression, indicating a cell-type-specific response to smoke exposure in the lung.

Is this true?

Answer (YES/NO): YES